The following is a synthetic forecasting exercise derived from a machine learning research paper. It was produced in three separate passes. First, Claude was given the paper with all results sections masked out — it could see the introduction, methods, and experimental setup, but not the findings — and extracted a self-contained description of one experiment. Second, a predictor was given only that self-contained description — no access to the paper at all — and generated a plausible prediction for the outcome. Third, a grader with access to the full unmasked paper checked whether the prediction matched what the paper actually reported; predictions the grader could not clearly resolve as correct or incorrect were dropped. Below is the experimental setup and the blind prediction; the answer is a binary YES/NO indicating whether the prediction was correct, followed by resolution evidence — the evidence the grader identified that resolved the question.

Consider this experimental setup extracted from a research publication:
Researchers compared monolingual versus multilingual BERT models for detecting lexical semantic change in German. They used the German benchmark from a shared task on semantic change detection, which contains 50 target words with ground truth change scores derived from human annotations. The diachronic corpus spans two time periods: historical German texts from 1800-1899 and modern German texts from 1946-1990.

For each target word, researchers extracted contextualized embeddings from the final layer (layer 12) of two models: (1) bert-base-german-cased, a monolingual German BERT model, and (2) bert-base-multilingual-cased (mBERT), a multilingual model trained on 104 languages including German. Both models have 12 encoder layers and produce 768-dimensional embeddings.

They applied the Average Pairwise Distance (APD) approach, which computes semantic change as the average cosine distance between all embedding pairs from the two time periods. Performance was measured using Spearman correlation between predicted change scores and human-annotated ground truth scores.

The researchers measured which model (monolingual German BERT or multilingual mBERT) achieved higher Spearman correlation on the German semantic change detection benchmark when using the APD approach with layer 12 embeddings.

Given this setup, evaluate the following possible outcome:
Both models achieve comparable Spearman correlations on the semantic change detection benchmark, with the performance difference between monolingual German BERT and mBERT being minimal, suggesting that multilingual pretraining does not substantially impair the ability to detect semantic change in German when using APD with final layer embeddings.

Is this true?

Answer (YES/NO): NO